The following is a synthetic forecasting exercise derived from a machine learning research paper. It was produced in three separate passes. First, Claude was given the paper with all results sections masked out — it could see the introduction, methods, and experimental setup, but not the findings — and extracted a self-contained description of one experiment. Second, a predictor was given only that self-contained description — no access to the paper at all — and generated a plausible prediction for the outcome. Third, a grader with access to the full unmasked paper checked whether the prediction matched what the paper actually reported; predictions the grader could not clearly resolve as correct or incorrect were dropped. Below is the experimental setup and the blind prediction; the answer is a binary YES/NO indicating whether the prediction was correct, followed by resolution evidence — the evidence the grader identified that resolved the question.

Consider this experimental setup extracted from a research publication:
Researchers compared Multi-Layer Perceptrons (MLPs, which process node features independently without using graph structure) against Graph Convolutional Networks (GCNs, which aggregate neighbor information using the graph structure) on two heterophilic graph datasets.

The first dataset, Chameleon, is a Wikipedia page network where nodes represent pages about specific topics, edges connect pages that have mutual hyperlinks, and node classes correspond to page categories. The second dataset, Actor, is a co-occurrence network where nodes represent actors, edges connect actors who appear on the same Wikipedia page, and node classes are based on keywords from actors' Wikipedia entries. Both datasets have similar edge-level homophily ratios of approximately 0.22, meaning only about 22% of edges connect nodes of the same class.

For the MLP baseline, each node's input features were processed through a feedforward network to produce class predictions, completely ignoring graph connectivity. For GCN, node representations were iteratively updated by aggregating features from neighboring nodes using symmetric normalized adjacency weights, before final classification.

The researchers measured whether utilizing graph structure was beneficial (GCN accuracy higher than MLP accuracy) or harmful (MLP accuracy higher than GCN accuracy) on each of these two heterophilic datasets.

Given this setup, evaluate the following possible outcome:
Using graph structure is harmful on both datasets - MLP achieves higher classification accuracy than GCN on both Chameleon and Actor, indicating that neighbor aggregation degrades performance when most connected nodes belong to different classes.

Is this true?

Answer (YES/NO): NO